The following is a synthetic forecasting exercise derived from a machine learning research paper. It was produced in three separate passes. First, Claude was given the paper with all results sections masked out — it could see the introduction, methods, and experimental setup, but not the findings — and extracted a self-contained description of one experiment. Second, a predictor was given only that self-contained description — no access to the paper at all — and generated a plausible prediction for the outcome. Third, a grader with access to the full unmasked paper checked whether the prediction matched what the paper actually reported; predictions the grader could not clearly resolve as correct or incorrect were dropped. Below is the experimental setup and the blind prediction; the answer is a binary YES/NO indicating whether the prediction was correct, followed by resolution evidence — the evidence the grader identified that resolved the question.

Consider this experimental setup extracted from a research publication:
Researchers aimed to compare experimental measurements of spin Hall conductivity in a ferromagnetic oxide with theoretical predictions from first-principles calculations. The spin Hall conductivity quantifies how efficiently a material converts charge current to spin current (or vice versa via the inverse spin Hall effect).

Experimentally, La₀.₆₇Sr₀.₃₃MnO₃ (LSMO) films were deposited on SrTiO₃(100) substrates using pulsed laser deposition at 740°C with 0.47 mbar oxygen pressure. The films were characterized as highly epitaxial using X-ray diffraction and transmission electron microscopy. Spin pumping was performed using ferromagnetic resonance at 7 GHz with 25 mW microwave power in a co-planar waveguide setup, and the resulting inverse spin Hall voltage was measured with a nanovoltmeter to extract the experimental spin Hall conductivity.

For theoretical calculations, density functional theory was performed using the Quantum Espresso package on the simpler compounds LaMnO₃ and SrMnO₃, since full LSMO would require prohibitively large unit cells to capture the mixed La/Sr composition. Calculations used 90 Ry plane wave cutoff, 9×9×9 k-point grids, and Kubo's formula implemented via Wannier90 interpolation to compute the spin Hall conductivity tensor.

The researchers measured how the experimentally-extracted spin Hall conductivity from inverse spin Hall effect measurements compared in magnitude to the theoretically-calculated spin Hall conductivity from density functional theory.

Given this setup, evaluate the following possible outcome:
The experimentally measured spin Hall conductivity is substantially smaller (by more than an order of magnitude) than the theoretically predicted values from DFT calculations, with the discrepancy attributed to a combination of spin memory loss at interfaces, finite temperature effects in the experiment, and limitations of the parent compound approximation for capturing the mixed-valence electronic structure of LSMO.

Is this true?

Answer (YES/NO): NO